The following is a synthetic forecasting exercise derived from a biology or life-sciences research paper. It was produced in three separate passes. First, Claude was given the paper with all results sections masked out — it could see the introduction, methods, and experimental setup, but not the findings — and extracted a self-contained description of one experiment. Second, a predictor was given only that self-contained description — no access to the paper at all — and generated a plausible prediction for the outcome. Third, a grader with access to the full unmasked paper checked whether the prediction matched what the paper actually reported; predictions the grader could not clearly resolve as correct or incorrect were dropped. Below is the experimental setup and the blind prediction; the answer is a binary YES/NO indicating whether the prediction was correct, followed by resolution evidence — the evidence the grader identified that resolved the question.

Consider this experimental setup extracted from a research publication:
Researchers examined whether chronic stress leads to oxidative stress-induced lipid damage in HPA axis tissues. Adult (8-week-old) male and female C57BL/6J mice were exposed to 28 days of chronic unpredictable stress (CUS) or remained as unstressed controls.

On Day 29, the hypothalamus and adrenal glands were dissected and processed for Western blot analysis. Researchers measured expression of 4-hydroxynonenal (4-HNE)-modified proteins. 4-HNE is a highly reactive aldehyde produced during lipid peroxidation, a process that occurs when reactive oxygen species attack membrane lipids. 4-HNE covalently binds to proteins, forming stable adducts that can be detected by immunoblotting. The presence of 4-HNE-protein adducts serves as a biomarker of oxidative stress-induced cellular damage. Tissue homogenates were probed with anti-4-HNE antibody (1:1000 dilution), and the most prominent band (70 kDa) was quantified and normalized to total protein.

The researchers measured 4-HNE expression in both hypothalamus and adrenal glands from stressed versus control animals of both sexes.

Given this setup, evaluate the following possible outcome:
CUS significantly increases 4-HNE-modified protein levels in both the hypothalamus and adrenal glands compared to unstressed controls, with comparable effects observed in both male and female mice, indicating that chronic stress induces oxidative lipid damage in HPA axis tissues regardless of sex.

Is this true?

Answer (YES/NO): NO